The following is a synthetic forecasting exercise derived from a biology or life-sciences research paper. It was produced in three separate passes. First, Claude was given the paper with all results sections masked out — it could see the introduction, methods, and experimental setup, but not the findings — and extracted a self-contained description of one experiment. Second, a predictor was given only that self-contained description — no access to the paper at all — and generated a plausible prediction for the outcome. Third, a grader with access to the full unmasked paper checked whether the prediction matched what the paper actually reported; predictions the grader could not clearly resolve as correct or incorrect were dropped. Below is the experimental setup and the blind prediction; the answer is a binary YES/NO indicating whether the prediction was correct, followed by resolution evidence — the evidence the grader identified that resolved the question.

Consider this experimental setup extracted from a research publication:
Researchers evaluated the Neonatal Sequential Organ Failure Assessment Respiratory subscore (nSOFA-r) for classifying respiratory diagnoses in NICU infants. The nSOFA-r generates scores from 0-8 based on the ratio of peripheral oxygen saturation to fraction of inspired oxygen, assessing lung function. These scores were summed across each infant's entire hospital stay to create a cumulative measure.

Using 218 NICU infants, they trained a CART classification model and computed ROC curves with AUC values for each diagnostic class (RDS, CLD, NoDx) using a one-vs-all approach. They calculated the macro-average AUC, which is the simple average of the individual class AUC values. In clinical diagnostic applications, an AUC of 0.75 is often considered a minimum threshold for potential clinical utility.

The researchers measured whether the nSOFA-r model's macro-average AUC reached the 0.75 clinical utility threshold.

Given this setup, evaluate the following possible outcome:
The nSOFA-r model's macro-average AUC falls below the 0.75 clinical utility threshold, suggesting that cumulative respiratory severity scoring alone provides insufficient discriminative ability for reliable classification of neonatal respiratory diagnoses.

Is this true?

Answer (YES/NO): YES